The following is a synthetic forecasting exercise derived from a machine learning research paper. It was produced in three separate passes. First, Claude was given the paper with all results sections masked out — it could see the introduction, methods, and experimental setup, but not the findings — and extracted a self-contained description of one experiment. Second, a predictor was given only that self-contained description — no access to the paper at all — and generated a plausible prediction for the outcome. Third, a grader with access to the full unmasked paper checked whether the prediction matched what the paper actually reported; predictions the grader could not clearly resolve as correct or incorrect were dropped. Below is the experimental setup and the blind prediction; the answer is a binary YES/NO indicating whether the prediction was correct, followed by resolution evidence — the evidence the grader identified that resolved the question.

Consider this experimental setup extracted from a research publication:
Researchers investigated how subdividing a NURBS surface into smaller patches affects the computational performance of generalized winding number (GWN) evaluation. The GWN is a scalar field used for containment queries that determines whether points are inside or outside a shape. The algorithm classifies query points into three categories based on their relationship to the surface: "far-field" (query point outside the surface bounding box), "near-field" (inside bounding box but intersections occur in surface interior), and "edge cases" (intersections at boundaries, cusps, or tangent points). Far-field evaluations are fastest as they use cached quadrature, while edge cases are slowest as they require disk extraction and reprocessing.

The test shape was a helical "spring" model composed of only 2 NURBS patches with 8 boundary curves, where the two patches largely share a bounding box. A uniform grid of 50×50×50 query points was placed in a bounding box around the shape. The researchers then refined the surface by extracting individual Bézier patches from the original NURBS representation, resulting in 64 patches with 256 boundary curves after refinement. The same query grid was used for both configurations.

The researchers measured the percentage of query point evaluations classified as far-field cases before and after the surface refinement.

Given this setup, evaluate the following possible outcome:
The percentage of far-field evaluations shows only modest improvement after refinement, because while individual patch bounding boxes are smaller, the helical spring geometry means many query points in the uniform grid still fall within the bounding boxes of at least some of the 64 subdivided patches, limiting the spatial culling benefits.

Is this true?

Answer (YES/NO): NO